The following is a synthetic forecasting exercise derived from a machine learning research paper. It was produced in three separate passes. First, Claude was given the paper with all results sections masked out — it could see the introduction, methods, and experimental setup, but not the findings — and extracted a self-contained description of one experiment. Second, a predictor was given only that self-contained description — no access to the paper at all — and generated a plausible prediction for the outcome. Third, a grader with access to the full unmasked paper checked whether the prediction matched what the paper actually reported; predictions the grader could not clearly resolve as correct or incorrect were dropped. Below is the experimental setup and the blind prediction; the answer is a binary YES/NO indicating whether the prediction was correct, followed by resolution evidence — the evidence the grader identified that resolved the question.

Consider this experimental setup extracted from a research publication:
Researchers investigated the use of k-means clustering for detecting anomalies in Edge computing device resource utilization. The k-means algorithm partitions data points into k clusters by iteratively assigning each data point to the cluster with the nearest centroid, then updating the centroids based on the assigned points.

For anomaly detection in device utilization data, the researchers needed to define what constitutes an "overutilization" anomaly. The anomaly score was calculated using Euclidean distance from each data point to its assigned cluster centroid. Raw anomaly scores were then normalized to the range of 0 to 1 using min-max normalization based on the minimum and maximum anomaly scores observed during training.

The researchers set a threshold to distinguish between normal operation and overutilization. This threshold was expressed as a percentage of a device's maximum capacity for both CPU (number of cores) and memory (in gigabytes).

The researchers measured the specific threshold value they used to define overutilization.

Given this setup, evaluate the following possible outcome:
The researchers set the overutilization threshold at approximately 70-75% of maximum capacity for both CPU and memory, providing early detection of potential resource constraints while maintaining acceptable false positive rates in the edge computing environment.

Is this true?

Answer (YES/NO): YES